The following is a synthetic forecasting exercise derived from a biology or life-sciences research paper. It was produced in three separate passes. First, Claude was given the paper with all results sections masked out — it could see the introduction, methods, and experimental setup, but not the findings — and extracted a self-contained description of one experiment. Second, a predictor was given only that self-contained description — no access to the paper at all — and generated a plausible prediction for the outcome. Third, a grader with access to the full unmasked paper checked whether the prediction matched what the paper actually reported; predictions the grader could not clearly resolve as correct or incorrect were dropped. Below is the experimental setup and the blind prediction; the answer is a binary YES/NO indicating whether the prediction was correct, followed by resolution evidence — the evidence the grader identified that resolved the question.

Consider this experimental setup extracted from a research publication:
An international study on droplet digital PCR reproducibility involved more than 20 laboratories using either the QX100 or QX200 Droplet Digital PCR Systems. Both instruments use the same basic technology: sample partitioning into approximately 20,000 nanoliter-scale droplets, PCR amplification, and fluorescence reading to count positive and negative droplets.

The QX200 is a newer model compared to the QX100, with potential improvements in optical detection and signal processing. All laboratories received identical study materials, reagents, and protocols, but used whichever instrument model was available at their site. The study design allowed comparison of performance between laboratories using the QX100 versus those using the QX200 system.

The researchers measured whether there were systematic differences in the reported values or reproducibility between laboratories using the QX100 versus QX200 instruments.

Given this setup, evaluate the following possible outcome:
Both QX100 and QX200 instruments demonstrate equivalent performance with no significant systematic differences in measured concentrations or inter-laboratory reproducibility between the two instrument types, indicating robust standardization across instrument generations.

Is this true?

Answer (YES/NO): YES